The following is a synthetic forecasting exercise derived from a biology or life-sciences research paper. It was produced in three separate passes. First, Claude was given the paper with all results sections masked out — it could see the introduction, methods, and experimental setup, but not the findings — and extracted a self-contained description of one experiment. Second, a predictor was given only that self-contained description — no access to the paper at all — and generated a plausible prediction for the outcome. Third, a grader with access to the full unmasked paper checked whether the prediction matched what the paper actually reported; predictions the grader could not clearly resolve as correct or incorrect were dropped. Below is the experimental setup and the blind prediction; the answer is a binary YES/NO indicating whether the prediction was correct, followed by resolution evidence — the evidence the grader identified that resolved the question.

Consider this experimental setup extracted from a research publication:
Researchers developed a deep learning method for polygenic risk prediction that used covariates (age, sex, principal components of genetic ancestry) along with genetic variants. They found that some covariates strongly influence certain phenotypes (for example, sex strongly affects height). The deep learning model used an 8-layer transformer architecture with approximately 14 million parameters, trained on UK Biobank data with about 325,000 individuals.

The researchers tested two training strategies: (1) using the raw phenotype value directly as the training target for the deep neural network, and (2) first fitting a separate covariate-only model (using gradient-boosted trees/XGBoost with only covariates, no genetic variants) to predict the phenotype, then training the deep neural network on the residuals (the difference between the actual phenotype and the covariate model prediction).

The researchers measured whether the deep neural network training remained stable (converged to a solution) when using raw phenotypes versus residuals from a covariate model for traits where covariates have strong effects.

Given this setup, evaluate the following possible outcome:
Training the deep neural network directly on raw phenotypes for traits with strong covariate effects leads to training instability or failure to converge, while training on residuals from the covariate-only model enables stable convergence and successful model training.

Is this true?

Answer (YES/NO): YES